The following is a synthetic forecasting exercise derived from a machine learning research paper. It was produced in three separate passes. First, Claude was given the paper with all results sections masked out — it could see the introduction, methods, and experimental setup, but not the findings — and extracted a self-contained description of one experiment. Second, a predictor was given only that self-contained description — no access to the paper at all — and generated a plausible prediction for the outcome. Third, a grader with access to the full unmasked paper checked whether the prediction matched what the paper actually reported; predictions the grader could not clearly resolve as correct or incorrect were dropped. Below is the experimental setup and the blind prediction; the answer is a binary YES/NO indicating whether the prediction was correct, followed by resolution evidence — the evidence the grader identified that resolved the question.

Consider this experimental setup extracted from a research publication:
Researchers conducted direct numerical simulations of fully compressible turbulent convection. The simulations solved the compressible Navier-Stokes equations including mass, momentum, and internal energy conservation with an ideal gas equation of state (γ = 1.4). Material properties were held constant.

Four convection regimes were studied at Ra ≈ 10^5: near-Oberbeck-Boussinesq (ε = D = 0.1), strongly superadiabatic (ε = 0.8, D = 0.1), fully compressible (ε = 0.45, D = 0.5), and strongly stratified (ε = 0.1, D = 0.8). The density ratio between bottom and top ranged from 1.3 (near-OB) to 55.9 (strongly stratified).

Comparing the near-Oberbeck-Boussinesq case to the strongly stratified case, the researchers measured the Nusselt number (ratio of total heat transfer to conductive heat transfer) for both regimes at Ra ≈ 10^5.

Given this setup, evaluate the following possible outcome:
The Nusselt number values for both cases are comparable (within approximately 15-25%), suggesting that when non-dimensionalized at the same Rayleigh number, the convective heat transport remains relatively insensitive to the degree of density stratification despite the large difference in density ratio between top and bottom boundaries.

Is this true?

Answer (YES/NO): NO